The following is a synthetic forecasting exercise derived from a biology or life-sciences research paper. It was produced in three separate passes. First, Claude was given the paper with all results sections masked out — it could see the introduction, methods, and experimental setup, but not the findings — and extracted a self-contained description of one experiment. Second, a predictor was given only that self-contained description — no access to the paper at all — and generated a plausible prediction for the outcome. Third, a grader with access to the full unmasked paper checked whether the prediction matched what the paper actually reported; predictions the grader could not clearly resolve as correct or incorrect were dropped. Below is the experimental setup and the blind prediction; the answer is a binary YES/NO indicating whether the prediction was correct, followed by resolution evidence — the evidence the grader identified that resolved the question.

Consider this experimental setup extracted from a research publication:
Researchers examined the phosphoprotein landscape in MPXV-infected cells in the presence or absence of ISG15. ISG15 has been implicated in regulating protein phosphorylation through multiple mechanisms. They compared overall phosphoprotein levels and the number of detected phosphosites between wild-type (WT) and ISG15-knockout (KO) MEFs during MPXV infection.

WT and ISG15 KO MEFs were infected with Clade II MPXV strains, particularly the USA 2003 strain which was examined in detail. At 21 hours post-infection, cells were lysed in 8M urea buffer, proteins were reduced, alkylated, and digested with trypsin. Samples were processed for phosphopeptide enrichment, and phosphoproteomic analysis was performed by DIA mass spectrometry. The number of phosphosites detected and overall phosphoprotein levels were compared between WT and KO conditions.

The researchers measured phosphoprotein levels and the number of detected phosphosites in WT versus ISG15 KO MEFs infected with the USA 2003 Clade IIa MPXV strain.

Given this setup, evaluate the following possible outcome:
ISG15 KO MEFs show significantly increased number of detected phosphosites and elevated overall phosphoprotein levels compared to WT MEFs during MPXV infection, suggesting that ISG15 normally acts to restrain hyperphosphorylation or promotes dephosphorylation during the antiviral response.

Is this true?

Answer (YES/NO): NO